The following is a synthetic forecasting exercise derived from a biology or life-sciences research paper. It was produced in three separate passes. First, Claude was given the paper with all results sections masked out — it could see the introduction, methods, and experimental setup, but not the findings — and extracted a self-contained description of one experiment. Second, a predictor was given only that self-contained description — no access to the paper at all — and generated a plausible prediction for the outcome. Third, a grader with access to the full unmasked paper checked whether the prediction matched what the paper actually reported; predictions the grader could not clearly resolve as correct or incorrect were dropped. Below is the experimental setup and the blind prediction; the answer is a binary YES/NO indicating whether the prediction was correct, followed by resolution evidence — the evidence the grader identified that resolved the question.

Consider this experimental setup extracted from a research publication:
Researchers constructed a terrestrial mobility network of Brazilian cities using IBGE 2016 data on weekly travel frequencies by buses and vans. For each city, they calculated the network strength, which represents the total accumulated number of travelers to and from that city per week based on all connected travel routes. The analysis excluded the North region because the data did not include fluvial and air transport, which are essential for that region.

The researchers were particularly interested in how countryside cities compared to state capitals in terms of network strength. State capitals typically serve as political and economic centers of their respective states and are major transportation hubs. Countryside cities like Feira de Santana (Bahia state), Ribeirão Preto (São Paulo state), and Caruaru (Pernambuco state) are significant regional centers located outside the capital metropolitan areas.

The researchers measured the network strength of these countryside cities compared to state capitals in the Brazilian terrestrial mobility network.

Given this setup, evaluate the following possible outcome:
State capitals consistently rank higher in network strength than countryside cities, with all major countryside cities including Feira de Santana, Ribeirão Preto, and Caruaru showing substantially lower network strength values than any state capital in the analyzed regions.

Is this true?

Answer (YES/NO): NO